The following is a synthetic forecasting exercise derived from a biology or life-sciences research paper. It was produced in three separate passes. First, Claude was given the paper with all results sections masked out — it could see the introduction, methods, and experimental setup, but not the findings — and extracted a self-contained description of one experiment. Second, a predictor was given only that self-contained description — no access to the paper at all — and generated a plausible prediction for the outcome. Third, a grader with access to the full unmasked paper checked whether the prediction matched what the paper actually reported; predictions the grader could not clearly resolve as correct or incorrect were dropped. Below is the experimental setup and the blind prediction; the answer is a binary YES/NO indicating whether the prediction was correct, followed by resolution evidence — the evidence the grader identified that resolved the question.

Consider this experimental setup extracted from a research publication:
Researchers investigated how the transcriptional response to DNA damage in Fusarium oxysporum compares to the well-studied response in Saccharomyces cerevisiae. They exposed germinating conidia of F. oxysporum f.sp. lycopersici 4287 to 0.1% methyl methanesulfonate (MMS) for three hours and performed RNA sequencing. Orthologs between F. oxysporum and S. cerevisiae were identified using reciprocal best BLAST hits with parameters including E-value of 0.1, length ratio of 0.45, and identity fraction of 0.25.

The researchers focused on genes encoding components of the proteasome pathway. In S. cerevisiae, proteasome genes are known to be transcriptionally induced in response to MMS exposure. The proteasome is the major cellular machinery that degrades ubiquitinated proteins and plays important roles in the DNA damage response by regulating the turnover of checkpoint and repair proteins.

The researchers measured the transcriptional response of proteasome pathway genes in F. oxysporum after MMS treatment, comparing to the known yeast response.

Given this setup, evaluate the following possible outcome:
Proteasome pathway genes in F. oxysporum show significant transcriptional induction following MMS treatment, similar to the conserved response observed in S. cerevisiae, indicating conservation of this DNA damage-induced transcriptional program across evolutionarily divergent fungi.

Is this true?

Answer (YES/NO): YES